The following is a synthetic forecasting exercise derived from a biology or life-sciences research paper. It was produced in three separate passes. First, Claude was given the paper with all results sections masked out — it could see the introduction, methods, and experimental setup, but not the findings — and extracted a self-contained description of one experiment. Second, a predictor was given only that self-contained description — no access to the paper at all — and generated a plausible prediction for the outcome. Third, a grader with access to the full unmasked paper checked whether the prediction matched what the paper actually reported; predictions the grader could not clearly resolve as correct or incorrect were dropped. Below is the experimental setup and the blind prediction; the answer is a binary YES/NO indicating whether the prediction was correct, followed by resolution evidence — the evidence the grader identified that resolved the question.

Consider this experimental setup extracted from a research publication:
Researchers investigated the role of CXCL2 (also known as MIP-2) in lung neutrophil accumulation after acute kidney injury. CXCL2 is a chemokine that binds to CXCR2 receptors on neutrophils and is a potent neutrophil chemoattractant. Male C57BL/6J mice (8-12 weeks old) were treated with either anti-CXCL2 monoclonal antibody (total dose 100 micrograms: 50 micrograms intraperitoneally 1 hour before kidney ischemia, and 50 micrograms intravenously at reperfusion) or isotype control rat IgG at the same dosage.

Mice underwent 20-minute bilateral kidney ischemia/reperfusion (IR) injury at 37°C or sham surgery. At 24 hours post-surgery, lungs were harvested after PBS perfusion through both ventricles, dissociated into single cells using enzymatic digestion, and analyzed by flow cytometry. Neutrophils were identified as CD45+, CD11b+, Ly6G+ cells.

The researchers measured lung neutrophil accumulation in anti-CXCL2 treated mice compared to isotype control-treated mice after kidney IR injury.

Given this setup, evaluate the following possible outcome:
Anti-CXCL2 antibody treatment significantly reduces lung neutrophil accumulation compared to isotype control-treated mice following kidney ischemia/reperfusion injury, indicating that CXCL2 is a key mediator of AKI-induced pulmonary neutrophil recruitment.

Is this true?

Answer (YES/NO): YES